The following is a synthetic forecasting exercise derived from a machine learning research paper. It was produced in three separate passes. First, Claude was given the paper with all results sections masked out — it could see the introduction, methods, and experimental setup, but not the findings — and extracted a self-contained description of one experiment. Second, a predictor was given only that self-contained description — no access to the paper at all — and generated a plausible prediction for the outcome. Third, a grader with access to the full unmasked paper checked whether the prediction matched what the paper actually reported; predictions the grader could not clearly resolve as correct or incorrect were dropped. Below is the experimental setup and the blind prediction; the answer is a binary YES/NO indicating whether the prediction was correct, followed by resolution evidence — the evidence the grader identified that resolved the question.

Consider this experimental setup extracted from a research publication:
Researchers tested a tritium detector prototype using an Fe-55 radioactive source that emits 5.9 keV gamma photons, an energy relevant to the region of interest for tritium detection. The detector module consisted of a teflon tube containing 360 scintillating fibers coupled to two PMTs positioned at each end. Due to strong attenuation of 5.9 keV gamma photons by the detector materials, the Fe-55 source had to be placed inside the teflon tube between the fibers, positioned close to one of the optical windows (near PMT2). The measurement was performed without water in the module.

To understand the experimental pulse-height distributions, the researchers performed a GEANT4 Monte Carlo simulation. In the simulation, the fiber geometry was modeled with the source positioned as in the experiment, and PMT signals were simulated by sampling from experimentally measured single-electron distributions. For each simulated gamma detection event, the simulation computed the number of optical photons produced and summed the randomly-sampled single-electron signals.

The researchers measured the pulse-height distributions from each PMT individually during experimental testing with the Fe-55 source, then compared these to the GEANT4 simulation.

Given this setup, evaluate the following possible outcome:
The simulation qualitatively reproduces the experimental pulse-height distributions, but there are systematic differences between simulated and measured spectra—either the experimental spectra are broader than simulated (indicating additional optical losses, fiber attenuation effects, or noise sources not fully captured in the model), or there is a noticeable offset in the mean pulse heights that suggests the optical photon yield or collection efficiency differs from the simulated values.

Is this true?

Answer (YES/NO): YES